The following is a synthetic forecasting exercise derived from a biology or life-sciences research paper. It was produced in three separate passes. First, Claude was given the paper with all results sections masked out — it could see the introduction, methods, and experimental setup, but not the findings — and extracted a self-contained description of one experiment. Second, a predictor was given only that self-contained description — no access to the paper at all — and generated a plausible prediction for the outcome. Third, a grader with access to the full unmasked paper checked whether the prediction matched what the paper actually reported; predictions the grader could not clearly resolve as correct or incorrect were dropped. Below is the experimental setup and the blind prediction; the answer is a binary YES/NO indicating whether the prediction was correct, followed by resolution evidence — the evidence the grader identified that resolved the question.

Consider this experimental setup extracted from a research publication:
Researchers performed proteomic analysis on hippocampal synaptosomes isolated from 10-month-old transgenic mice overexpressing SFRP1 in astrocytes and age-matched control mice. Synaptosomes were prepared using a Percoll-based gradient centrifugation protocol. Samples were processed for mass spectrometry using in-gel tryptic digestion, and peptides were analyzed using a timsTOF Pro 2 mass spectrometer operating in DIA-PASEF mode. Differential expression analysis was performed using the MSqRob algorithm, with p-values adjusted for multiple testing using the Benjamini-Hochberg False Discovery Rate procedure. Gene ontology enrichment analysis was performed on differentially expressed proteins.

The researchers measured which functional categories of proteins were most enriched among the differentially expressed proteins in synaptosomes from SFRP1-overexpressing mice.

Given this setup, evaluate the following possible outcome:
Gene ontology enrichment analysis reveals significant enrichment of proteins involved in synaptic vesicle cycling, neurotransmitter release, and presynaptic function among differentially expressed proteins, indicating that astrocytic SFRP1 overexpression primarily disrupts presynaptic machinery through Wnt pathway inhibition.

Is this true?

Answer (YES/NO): NO